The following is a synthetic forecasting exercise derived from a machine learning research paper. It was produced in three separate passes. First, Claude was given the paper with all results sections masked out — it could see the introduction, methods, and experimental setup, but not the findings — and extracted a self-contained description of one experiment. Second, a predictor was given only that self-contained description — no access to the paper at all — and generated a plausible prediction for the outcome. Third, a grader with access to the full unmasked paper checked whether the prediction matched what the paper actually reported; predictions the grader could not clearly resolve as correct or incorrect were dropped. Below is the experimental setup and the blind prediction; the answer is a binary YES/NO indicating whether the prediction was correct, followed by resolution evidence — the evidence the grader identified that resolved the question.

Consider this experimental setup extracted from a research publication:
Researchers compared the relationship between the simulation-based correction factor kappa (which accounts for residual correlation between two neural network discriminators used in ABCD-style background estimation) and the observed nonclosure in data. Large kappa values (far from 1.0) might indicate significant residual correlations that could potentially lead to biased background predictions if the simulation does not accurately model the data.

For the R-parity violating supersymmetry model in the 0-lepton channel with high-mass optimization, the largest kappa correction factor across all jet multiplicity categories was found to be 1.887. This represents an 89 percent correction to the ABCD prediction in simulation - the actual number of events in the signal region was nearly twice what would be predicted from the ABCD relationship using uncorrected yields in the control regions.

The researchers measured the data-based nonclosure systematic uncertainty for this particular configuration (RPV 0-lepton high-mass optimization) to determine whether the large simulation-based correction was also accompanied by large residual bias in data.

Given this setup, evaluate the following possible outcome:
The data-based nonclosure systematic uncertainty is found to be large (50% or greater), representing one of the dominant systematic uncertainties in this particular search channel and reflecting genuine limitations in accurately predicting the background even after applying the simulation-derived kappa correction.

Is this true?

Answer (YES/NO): NO